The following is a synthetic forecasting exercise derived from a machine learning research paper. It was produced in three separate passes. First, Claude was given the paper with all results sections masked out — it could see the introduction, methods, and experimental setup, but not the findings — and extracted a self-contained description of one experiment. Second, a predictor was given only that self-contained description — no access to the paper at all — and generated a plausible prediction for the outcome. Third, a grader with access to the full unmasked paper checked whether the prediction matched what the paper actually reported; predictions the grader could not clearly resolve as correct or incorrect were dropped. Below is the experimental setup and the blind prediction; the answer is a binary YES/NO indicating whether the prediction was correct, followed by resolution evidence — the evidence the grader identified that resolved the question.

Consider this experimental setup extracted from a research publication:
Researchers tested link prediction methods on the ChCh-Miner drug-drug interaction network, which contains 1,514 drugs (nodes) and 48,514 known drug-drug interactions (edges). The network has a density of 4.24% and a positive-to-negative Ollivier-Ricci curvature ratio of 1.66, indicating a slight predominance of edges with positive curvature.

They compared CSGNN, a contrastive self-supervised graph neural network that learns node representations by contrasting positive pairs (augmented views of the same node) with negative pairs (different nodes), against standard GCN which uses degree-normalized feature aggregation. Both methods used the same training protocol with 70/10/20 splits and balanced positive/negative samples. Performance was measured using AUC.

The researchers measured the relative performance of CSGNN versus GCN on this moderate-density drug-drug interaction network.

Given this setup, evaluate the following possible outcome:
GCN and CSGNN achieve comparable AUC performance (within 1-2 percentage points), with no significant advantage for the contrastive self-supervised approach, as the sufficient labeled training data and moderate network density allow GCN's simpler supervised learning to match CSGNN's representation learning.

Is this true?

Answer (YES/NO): NO